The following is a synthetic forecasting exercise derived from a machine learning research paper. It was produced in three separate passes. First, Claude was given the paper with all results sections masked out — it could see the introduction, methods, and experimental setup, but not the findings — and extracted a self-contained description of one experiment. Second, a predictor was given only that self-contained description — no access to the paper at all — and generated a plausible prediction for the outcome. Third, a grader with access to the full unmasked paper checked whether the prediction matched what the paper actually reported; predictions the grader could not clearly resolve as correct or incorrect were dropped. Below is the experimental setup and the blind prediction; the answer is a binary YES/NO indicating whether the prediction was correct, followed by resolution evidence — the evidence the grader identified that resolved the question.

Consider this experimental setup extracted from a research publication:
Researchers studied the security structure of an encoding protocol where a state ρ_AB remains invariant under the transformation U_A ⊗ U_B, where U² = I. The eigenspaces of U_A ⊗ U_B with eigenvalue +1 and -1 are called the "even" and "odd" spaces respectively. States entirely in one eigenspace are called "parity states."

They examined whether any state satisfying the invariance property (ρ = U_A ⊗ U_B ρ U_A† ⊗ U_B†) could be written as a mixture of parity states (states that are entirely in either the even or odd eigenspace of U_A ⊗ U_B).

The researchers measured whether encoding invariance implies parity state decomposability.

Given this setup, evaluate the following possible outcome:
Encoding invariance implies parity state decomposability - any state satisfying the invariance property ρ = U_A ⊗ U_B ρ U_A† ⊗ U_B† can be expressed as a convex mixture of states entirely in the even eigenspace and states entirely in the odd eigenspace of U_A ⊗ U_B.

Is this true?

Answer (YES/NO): YES